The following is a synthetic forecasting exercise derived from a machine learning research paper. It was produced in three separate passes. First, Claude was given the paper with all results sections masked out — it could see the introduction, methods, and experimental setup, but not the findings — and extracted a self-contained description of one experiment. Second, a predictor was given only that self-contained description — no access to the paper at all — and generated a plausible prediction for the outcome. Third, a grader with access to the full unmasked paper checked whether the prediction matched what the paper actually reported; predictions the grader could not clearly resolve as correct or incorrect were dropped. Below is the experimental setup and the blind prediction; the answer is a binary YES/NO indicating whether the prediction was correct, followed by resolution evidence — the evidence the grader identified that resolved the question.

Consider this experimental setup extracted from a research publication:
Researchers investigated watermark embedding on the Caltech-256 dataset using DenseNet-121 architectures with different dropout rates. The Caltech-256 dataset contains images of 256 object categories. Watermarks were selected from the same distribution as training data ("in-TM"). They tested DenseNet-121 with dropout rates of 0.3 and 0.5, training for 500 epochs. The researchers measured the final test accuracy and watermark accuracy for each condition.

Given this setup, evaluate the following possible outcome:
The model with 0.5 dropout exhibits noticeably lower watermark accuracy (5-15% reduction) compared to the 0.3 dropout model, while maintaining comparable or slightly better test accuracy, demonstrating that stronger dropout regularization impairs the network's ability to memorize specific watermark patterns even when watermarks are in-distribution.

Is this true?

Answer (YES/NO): NO